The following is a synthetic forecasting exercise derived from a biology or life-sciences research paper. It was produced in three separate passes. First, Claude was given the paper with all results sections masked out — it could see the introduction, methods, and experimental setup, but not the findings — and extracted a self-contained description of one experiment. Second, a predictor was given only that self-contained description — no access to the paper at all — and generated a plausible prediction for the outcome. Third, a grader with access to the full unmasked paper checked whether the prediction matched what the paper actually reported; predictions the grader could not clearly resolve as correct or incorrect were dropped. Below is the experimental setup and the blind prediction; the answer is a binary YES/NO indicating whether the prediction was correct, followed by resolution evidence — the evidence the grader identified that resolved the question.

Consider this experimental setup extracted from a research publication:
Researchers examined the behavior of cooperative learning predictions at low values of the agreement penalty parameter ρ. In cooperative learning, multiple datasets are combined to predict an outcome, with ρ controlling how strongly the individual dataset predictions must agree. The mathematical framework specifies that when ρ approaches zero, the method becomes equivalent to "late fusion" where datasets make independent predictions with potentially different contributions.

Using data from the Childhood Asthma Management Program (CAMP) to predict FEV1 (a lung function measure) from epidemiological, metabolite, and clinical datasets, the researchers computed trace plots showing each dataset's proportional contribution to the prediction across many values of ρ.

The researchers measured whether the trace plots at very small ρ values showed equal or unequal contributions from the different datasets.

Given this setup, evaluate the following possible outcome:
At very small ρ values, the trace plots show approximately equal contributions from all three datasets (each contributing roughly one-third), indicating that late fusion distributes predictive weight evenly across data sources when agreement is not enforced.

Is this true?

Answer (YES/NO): NO